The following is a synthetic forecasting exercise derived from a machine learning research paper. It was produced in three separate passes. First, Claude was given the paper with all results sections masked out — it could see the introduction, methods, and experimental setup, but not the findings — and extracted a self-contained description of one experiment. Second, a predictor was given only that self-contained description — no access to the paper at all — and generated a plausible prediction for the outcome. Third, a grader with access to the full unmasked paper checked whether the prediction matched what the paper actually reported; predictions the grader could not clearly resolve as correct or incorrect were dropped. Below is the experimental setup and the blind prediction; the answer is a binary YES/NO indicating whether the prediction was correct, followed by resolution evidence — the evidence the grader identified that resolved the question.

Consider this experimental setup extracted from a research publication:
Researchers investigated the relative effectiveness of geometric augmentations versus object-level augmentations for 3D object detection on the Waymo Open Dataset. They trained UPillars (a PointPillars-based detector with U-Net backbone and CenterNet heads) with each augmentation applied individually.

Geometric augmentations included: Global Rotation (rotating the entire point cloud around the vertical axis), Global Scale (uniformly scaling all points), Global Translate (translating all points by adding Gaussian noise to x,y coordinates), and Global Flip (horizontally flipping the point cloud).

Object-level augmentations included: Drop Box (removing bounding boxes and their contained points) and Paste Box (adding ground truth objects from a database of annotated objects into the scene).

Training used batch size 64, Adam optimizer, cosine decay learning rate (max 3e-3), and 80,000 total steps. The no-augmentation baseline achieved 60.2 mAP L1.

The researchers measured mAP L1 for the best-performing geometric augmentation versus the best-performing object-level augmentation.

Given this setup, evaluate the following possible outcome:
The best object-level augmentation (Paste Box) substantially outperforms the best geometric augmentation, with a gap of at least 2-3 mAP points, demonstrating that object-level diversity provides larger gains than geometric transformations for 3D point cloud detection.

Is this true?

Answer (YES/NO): NO